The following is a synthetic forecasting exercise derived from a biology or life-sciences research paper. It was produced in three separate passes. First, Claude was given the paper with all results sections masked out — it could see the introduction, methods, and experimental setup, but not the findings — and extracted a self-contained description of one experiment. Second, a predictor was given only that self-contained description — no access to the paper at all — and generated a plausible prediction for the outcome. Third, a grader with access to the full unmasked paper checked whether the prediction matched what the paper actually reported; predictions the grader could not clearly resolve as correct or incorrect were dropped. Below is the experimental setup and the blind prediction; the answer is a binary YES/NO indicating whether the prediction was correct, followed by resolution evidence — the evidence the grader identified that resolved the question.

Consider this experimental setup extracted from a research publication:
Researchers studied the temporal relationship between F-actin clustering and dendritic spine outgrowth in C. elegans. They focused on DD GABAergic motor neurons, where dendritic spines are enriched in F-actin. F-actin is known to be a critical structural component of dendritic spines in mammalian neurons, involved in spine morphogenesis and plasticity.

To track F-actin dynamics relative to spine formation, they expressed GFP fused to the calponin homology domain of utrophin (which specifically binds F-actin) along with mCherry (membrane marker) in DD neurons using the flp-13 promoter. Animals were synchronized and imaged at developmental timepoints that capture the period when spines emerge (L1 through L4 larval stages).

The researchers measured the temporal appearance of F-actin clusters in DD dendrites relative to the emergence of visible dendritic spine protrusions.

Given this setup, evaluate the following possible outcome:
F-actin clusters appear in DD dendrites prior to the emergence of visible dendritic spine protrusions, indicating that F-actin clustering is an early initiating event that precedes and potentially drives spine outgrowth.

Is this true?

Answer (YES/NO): YES